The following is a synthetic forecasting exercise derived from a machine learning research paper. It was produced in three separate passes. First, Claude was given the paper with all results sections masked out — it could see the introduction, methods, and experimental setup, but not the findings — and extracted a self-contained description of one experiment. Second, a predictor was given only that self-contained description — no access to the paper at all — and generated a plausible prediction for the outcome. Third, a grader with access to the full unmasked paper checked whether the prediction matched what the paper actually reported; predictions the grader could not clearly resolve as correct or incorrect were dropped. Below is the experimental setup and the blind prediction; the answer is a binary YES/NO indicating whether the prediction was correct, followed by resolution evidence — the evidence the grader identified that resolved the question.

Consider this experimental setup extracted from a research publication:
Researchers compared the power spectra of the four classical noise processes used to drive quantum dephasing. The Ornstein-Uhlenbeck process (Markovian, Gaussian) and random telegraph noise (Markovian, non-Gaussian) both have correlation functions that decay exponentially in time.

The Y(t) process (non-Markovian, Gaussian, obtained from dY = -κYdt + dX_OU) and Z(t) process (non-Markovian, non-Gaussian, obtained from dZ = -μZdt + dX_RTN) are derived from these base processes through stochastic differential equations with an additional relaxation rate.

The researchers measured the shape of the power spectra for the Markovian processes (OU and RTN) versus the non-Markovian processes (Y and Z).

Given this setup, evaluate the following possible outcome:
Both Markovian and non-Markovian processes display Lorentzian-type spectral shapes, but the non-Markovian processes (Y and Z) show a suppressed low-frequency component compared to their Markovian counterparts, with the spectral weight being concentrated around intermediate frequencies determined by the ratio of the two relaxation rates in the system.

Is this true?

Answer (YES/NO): NO